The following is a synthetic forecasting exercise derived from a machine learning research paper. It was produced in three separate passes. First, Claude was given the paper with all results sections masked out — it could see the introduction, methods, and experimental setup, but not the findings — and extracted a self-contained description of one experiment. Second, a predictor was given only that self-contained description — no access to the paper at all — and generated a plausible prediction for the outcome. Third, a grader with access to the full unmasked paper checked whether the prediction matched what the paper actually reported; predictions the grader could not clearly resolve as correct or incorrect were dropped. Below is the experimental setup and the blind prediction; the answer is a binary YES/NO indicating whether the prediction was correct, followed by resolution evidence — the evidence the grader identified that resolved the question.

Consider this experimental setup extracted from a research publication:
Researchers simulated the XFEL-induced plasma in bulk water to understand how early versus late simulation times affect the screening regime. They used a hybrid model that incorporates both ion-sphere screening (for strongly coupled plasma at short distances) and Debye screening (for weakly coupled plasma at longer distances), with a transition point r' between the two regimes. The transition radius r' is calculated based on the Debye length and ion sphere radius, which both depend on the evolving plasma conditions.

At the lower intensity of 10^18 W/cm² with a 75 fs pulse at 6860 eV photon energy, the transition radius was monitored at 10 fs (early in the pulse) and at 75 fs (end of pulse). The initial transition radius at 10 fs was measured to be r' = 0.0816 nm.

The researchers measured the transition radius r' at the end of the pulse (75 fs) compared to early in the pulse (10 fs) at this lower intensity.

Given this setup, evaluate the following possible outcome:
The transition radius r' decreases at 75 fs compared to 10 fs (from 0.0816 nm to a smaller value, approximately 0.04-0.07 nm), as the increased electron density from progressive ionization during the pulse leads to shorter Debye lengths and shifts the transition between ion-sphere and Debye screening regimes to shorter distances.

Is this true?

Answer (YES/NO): NO